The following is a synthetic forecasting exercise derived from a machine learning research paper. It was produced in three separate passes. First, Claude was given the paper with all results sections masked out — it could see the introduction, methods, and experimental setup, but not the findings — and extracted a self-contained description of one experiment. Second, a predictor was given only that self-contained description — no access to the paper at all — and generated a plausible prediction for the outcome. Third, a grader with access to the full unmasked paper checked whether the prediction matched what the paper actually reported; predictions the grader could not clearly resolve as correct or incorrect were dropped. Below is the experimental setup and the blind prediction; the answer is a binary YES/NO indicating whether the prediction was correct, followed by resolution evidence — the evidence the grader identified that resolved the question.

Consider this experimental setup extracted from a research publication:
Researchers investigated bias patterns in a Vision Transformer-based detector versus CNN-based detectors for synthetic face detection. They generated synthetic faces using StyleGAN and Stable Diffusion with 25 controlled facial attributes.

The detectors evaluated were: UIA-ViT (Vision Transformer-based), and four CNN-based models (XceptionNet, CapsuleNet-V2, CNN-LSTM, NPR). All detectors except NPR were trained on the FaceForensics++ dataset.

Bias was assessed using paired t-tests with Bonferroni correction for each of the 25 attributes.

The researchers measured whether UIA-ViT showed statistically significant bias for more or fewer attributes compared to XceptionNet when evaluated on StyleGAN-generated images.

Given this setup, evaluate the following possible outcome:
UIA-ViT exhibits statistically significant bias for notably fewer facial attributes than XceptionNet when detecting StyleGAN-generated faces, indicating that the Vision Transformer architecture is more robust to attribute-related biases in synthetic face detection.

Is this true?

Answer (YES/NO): NO